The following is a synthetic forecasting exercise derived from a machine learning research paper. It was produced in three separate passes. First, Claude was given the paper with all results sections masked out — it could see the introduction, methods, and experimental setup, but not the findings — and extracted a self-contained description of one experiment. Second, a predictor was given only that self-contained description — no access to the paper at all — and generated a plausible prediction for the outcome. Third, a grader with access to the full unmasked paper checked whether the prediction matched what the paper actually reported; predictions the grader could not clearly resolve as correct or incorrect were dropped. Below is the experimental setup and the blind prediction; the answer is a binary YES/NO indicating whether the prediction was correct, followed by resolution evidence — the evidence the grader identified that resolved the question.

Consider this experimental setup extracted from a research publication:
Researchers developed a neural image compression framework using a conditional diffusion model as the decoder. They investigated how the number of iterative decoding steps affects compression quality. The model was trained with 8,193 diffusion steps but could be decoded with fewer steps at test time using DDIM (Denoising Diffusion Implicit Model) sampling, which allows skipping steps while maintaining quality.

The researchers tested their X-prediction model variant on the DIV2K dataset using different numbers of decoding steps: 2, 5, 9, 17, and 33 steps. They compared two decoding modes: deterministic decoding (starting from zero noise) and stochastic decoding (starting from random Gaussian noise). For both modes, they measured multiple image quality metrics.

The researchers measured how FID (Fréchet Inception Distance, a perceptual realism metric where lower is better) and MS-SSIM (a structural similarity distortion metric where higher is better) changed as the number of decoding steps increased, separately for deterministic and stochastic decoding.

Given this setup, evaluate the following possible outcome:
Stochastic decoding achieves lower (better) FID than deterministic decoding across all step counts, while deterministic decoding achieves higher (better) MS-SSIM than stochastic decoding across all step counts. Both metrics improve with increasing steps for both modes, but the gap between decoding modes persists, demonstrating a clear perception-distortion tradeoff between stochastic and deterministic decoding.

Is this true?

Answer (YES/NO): NO